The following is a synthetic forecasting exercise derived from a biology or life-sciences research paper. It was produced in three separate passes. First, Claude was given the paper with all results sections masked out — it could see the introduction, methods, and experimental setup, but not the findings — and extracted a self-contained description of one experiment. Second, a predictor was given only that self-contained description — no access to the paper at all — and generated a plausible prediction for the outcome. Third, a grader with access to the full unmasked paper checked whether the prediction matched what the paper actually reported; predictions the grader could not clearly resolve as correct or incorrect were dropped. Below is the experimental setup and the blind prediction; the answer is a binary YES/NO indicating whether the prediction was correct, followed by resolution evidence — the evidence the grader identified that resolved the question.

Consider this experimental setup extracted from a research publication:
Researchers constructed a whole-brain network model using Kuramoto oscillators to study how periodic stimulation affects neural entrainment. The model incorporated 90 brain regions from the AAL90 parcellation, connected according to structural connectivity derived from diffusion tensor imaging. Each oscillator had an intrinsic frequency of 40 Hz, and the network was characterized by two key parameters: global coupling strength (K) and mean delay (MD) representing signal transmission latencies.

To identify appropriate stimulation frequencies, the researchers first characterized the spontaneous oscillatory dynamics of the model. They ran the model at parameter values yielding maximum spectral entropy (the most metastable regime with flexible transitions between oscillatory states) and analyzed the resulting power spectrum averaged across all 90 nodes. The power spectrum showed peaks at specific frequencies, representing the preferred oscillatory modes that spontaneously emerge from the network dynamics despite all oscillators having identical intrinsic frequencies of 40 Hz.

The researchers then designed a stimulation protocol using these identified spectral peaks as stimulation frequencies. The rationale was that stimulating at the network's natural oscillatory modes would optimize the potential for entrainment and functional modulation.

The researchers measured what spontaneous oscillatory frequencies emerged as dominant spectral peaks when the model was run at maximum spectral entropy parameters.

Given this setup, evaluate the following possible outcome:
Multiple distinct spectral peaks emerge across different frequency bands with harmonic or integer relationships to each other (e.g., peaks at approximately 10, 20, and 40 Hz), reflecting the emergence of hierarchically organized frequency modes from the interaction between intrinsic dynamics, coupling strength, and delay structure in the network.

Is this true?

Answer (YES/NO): NO